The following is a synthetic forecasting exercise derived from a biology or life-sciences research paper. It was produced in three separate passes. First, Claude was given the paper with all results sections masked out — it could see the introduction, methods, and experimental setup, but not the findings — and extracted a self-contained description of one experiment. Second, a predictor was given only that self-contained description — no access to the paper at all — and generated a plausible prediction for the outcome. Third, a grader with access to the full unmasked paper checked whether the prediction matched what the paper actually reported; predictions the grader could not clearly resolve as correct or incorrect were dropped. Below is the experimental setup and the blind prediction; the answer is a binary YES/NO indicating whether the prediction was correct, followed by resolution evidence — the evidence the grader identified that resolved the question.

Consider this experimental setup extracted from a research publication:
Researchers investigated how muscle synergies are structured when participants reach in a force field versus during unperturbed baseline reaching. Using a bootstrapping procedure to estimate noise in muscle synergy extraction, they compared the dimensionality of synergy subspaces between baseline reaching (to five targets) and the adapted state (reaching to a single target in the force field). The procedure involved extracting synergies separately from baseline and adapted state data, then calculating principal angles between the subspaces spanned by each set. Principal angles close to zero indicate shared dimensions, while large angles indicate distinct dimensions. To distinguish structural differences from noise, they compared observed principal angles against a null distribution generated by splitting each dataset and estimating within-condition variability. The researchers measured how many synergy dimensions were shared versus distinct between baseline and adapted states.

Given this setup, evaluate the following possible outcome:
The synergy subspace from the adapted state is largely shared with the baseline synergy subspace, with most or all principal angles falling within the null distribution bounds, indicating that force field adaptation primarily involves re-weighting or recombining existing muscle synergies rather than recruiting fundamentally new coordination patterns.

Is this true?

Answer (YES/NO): NO